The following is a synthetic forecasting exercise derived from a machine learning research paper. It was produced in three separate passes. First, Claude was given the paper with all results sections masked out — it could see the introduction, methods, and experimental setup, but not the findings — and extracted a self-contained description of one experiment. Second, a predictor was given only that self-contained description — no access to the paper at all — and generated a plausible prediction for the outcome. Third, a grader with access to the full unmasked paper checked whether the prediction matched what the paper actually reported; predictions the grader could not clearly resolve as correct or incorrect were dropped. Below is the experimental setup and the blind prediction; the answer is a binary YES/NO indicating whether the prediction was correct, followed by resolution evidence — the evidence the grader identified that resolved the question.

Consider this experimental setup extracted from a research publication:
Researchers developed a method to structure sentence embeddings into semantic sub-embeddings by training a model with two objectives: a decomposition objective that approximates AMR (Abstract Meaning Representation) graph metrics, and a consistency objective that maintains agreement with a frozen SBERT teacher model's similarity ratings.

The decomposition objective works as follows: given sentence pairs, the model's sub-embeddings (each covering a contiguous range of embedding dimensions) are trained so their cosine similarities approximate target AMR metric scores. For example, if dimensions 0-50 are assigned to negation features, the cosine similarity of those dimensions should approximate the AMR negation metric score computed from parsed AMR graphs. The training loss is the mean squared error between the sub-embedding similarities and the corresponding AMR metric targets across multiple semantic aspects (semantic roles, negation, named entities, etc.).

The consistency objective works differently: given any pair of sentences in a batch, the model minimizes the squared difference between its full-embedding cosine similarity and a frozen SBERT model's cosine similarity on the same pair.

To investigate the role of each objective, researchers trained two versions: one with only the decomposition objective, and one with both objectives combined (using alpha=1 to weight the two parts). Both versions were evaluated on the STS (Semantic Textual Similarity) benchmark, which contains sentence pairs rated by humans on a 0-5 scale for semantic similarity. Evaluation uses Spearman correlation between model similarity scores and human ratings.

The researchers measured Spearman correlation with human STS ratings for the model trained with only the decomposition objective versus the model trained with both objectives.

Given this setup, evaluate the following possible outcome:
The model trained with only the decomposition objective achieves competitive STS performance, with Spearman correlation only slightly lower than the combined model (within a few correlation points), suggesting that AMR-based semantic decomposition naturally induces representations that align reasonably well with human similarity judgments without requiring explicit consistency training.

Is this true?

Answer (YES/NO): NO